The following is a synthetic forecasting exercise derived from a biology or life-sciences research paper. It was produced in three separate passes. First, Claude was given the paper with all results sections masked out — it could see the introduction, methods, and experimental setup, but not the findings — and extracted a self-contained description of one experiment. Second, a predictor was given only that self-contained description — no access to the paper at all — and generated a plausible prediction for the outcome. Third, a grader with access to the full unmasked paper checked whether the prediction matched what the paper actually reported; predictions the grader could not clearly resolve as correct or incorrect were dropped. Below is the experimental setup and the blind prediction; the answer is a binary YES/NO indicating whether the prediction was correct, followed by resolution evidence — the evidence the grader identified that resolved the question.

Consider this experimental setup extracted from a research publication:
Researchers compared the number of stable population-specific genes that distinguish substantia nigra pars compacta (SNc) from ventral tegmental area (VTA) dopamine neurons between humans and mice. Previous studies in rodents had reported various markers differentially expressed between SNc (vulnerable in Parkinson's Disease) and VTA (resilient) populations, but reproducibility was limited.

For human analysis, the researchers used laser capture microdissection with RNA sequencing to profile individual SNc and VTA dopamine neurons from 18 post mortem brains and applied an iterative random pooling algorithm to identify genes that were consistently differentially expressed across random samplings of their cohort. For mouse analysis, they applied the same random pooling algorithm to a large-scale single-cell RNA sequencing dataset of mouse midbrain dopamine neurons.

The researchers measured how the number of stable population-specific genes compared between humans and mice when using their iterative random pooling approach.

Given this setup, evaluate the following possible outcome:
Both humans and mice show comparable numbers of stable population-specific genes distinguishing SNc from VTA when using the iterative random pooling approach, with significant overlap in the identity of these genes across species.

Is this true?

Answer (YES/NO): NO